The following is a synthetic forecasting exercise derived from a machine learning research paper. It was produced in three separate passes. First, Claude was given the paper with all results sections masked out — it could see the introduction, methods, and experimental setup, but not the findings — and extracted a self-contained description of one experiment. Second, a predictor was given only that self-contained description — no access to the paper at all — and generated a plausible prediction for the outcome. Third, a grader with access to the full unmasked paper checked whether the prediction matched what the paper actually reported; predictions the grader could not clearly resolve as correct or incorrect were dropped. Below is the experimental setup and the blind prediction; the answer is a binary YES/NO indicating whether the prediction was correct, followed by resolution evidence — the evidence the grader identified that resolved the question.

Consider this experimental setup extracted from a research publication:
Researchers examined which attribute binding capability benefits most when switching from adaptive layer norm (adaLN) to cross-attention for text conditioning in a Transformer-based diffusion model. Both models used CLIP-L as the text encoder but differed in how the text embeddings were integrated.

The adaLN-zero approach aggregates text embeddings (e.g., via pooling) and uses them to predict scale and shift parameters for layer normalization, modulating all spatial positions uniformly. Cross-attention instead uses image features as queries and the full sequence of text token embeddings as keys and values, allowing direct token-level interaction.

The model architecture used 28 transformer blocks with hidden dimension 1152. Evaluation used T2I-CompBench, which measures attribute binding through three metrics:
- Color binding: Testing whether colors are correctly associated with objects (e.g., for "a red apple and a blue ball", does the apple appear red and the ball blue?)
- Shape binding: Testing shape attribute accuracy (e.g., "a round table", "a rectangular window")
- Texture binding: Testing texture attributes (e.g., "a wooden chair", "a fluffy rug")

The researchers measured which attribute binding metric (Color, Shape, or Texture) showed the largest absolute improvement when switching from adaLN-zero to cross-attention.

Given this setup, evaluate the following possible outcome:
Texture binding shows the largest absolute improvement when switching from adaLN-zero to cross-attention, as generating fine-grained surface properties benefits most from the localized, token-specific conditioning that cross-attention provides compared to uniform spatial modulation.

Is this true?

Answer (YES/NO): NO